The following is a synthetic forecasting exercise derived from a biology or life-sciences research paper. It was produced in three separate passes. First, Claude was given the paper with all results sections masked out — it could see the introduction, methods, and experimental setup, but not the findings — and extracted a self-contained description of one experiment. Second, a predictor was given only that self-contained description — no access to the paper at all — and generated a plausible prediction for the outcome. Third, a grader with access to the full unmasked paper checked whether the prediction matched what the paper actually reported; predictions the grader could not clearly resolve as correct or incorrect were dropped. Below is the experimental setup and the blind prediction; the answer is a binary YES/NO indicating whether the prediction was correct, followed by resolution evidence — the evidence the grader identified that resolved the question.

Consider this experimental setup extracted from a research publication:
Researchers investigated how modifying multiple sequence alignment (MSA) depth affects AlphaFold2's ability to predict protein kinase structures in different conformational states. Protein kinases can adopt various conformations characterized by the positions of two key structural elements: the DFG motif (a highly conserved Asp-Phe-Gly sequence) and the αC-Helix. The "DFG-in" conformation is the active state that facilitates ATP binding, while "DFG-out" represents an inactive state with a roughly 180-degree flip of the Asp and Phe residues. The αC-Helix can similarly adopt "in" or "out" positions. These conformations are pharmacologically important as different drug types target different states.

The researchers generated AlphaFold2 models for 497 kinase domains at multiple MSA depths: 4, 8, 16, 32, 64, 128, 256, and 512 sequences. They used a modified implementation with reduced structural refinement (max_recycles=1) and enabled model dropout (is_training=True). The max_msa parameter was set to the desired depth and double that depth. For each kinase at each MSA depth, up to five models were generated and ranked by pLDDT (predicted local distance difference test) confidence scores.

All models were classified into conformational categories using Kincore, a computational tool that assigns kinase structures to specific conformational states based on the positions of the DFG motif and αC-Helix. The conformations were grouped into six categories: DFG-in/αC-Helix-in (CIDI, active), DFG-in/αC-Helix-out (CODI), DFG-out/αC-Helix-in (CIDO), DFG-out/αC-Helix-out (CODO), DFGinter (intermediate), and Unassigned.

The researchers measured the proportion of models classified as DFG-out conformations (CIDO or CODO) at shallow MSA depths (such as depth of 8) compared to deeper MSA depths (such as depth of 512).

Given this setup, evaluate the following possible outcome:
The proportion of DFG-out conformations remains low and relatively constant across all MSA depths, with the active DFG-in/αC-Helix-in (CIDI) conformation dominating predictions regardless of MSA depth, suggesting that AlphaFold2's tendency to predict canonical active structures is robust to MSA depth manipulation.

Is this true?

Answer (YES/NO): NO